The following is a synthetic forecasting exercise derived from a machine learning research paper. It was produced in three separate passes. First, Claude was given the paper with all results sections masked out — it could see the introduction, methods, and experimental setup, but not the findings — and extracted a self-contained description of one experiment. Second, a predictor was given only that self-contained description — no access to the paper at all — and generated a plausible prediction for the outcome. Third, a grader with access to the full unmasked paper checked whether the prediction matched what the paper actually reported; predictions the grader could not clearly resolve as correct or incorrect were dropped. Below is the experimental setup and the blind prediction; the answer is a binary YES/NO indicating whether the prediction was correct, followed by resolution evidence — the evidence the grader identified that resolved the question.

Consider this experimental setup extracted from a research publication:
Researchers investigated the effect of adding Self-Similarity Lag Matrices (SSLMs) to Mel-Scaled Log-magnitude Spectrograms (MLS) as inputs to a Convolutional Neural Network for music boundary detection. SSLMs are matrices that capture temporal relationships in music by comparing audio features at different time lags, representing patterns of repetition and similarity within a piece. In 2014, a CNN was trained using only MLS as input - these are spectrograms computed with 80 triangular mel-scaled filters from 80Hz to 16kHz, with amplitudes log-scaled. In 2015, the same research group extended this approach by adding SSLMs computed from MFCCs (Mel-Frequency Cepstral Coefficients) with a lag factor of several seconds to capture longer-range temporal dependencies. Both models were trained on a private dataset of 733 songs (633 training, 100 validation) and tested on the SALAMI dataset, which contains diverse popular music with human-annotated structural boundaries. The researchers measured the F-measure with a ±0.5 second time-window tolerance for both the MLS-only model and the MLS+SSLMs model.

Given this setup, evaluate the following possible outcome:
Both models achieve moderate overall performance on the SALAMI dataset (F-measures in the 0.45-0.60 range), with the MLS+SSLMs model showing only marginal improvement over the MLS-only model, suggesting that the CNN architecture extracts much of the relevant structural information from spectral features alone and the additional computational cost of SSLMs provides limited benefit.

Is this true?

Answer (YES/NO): NO